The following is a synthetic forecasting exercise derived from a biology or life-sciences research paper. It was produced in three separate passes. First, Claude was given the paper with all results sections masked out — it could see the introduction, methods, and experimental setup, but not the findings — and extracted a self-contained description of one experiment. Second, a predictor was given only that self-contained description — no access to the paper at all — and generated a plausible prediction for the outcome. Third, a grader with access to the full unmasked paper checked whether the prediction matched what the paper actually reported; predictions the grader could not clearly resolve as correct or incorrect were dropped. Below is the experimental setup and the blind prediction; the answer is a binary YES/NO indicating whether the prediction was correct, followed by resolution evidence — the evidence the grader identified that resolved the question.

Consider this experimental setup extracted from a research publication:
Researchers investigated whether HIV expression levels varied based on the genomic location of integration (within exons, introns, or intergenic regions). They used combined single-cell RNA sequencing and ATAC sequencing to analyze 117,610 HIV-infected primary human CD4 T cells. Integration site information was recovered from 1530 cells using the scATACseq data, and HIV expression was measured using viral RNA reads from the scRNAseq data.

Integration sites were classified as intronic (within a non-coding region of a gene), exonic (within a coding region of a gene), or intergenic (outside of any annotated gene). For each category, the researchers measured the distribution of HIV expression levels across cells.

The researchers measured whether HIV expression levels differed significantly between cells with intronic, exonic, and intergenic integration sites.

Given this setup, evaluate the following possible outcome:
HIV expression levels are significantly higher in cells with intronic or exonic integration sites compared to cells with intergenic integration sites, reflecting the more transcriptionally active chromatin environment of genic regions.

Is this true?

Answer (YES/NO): NO